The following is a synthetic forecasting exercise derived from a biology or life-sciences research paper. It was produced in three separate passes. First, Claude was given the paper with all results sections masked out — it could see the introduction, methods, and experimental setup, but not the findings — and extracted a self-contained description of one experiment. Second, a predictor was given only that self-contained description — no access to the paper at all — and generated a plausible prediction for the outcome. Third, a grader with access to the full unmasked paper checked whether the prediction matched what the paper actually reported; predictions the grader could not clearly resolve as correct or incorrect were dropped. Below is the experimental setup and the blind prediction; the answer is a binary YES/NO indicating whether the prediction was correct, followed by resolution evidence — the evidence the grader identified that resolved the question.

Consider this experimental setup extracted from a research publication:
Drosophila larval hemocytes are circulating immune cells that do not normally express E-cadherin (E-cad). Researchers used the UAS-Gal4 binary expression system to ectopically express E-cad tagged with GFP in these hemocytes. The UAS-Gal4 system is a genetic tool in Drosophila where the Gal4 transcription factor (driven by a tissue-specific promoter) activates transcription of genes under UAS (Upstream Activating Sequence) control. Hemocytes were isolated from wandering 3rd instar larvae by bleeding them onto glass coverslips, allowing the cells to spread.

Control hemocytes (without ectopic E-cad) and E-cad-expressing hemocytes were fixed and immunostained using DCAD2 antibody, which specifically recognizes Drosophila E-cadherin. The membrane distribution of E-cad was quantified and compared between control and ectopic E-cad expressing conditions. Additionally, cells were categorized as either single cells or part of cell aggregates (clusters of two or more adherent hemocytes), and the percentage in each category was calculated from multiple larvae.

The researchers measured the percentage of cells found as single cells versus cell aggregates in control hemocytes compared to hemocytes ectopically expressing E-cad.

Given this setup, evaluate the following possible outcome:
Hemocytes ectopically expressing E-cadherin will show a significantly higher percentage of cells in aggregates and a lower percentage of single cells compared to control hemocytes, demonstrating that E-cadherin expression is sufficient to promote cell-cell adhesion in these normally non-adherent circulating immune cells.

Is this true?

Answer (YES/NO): YES